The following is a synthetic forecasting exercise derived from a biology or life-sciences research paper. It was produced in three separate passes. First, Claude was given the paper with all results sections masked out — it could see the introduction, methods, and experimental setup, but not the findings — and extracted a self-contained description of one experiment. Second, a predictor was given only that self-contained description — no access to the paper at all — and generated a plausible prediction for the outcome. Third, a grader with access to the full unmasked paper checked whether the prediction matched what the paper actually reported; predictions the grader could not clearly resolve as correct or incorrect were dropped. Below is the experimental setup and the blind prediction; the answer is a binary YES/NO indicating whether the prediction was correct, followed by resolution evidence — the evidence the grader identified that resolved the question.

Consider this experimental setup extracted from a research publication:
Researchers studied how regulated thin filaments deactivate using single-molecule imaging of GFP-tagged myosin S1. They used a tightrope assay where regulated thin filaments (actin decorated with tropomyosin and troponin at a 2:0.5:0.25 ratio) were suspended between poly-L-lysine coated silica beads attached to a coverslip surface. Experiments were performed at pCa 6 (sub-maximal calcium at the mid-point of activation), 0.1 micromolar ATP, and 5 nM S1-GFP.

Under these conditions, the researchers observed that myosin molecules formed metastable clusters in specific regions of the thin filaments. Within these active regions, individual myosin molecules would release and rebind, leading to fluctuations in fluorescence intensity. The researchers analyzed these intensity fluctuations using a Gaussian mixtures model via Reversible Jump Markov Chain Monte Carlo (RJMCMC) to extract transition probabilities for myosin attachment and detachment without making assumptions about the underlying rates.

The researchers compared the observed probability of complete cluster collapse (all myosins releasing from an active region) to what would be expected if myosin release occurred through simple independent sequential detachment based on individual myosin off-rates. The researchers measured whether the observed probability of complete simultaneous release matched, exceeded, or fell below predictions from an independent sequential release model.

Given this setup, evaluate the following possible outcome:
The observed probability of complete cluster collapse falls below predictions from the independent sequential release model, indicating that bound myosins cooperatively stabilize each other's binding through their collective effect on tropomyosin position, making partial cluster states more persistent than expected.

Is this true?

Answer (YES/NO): NO